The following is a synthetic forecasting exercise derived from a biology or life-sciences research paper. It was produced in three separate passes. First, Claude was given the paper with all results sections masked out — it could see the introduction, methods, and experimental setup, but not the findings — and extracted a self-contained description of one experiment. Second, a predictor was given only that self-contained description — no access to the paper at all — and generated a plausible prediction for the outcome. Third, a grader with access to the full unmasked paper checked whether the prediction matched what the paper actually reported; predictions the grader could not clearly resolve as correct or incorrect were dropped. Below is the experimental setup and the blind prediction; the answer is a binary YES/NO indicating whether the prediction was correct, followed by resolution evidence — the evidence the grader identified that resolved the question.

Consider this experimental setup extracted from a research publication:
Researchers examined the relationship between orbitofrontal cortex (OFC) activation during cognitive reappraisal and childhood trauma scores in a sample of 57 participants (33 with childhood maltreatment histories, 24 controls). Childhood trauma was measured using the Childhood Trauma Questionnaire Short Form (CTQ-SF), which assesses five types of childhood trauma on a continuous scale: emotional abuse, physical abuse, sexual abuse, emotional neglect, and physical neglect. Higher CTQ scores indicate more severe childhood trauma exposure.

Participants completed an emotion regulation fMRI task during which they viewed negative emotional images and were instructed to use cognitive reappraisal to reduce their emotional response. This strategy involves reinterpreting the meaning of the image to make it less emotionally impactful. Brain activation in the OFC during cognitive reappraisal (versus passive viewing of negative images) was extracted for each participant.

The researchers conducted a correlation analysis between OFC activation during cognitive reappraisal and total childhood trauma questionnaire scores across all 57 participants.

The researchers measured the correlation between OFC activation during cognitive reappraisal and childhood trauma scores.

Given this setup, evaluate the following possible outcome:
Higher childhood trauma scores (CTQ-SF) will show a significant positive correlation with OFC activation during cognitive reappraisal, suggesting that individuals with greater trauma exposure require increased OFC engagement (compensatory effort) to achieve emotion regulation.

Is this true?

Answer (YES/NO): NO